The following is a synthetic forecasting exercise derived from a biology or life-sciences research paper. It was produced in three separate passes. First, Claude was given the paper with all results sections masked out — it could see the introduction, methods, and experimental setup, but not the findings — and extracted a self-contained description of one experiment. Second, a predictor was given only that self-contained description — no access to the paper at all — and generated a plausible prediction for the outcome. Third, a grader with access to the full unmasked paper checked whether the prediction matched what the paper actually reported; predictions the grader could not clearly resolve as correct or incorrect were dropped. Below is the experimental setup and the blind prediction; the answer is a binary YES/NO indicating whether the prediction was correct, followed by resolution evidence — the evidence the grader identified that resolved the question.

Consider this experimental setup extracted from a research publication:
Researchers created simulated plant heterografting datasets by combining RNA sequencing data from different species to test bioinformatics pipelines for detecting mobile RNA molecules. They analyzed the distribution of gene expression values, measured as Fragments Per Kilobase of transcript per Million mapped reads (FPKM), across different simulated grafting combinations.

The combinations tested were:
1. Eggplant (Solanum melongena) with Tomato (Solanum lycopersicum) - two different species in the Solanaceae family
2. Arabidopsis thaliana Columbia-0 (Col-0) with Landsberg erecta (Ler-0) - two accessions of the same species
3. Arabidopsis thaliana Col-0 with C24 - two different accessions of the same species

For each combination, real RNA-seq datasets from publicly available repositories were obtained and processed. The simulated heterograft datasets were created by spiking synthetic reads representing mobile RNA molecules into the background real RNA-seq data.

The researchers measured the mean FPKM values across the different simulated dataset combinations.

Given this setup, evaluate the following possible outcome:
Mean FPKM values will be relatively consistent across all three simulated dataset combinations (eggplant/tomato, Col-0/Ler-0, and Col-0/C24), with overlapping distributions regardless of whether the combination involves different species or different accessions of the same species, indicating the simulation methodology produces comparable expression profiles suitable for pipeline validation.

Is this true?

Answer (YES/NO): NO